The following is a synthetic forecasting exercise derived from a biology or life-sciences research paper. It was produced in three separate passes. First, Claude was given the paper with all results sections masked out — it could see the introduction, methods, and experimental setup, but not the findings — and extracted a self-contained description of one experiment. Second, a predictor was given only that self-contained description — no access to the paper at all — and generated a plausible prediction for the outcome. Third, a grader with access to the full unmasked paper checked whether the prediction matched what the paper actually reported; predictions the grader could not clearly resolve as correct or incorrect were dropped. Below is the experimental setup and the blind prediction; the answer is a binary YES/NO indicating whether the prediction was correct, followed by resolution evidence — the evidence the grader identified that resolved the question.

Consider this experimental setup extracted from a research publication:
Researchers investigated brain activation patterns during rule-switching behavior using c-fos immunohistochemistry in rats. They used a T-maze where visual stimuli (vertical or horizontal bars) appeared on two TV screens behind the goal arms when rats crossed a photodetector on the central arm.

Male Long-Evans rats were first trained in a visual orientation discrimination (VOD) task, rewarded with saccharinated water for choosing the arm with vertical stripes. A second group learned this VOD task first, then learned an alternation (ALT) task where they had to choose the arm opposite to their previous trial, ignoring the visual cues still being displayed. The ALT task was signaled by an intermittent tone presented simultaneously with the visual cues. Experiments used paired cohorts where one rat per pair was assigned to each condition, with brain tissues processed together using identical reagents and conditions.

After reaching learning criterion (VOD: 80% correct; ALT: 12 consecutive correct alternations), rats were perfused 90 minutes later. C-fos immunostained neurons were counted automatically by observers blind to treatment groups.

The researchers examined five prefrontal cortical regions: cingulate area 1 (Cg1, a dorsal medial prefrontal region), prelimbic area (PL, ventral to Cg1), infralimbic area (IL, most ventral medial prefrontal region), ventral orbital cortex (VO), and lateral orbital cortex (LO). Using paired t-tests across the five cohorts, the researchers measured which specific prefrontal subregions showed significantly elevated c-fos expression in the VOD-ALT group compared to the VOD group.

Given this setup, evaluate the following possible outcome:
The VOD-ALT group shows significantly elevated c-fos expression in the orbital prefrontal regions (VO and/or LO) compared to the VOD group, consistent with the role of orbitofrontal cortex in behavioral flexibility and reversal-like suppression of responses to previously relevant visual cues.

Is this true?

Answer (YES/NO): NO